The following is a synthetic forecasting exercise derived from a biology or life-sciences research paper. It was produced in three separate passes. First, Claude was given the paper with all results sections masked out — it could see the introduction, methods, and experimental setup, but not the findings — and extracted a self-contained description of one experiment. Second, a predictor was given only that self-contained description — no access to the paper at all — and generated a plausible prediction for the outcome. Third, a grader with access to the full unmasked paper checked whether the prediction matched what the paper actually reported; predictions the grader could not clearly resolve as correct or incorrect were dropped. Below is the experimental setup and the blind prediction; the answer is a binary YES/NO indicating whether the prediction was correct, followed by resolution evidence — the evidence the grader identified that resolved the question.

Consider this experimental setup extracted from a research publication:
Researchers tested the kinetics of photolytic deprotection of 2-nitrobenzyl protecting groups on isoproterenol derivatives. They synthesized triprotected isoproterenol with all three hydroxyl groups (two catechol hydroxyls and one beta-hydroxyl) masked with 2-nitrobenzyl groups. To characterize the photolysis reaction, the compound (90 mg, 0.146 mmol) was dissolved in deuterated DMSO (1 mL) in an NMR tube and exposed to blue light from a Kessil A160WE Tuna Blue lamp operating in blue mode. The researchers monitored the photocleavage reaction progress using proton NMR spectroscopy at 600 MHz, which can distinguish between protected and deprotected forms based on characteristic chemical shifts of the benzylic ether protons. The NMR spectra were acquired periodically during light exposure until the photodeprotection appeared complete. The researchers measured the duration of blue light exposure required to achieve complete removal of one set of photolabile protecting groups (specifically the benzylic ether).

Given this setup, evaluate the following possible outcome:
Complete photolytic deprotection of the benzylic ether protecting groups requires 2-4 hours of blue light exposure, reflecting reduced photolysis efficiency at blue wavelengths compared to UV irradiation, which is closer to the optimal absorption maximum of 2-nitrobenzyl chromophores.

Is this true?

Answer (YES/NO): NO